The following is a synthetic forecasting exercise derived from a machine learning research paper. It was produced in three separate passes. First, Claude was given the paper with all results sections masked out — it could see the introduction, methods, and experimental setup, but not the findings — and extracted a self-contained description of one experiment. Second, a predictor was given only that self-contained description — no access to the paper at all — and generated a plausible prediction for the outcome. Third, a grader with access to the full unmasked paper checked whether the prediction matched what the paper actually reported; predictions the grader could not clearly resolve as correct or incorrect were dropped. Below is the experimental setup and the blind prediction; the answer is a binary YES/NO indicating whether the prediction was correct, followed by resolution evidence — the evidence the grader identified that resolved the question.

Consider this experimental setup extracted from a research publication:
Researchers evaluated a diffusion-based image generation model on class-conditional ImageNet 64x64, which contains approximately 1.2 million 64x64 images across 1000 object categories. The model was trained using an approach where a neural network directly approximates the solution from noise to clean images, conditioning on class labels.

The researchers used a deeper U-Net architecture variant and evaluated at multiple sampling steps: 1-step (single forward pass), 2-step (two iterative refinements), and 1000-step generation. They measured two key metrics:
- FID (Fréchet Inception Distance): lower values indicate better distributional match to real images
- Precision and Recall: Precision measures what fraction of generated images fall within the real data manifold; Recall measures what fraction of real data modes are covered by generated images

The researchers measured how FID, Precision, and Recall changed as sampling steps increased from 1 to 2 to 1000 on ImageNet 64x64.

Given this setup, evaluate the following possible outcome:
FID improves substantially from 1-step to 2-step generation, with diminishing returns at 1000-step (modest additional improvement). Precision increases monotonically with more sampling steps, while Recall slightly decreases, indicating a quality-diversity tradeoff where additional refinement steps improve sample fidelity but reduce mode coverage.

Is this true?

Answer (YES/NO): NO